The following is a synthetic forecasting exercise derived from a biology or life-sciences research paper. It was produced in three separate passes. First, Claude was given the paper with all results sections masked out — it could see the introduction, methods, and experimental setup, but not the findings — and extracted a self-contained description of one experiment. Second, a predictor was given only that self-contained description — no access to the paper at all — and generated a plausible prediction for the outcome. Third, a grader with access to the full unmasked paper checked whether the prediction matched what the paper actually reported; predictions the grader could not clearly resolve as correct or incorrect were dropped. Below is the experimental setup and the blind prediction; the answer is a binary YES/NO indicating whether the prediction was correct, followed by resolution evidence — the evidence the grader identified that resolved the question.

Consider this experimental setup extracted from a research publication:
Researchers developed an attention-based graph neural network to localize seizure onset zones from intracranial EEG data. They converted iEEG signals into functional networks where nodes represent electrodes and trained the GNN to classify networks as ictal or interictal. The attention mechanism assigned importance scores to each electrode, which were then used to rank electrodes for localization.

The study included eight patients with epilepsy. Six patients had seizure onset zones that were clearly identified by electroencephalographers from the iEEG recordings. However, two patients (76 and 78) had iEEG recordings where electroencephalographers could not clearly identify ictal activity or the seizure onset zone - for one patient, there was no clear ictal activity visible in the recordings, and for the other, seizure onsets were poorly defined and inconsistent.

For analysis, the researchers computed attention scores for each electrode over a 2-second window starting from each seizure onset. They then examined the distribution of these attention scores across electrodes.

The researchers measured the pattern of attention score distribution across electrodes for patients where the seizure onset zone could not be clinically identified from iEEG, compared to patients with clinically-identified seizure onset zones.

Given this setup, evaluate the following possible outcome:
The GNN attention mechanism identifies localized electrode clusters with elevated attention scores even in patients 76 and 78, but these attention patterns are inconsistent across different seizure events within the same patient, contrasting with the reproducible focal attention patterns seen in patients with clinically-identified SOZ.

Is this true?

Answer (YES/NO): NO